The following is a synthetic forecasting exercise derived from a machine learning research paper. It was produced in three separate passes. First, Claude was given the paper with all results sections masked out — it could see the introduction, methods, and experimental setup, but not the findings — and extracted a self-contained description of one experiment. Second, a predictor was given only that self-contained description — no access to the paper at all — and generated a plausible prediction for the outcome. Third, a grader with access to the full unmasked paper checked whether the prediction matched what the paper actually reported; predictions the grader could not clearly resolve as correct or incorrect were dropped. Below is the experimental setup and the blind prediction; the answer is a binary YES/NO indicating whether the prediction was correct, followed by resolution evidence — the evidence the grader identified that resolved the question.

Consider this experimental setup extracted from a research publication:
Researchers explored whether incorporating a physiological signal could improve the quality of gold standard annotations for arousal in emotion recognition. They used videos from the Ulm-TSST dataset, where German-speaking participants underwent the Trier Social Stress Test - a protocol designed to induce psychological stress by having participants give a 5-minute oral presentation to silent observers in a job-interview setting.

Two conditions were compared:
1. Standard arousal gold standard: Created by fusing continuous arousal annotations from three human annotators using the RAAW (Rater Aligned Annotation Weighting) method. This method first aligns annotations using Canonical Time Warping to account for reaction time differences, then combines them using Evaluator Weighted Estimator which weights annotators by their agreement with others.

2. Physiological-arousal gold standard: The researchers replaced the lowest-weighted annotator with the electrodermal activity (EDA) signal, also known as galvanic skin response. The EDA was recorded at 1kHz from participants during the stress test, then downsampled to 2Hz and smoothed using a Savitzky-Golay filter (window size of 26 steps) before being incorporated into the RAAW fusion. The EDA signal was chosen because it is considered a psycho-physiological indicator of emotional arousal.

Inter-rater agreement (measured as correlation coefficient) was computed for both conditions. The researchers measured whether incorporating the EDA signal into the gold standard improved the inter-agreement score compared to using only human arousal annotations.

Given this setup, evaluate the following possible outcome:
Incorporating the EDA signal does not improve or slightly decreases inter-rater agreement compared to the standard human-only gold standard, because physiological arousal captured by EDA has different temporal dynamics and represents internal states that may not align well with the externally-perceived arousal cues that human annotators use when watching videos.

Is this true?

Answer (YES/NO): NO